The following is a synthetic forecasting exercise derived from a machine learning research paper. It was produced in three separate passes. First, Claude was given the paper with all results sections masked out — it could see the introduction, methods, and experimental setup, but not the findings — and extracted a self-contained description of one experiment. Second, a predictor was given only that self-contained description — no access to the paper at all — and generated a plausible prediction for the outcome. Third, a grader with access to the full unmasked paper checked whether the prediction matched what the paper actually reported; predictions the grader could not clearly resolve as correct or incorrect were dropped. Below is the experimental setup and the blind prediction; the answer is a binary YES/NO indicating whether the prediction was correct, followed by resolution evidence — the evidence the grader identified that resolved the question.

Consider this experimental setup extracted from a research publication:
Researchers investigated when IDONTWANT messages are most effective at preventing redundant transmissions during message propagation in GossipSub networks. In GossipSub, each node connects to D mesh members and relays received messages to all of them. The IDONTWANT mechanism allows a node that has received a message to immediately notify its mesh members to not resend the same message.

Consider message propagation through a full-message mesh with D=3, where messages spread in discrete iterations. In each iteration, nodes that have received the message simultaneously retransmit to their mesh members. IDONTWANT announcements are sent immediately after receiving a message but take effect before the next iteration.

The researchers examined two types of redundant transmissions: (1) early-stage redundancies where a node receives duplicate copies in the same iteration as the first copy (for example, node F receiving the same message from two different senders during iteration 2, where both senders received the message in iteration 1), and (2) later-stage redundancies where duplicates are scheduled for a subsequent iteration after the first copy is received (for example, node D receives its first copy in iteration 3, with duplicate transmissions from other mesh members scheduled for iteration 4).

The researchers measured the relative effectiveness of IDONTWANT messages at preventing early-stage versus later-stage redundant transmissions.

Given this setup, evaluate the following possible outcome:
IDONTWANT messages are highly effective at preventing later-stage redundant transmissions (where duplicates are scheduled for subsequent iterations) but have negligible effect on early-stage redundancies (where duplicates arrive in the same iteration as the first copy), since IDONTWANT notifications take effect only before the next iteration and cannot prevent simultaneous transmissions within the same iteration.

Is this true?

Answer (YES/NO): YES